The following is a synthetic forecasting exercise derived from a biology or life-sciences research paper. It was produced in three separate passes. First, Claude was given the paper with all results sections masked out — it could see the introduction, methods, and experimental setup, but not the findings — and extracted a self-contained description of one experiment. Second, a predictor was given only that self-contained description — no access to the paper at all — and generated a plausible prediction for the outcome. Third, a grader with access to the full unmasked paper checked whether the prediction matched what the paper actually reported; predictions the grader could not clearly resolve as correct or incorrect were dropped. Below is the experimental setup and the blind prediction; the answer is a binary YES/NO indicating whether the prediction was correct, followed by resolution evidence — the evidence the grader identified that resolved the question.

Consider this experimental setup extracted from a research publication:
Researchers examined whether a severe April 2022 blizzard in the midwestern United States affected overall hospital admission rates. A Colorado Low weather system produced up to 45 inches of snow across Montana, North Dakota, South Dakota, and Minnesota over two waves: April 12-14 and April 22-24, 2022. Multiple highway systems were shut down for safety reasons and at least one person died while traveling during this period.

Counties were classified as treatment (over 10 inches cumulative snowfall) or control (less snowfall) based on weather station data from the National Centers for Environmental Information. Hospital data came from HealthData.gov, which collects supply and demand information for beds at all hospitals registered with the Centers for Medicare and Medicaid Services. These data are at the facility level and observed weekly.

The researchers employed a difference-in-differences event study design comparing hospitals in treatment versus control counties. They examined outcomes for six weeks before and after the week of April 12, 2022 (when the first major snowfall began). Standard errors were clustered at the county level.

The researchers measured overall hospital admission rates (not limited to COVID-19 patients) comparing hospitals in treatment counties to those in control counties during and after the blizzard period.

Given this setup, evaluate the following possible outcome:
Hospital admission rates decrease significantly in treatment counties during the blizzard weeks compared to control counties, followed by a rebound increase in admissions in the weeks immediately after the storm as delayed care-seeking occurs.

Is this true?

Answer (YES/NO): NO